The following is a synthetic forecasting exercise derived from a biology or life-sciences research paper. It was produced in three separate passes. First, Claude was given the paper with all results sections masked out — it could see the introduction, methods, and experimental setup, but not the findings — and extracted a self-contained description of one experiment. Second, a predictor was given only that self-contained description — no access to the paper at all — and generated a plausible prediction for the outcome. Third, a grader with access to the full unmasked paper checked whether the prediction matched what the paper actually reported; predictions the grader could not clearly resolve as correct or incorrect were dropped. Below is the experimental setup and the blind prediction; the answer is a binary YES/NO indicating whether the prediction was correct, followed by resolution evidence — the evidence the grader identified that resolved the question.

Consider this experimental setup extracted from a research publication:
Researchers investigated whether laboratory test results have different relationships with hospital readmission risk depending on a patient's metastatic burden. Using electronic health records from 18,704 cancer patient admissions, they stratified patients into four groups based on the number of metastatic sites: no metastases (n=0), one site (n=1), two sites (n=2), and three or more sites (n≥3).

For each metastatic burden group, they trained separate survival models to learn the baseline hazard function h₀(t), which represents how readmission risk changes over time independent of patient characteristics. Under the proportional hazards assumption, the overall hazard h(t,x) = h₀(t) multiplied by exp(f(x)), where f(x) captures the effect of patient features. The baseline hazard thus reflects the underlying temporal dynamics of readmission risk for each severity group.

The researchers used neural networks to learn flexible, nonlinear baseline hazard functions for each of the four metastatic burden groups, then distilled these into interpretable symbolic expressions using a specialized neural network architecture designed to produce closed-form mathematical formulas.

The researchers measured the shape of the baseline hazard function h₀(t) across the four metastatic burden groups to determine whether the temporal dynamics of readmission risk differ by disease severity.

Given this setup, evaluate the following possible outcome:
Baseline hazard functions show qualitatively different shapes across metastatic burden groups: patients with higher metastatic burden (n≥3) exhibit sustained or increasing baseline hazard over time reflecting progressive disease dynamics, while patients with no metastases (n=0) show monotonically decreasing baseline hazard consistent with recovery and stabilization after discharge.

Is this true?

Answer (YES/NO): NO